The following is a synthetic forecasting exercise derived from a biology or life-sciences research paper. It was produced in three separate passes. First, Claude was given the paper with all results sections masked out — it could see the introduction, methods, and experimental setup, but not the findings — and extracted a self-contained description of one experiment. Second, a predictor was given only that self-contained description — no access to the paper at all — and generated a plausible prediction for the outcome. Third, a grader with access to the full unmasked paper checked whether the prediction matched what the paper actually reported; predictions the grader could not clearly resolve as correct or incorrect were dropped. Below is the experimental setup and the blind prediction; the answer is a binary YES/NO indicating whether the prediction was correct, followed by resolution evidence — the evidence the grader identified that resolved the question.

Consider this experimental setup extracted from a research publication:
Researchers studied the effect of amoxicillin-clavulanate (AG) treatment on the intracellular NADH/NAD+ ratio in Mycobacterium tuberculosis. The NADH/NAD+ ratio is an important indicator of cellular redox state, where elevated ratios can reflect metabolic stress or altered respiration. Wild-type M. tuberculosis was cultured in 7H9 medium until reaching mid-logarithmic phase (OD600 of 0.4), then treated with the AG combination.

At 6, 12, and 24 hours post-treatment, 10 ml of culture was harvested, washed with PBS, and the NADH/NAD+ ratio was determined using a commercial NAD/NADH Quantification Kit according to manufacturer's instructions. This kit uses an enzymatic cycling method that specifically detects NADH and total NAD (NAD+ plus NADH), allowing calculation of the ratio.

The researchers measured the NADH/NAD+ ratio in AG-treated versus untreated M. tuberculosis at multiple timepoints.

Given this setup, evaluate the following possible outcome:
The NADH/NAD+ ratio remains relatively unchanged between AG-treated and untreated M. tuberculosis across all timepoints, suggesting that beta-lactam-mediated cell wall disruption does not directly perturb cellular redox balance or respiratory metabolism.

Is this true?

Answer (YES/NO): NO